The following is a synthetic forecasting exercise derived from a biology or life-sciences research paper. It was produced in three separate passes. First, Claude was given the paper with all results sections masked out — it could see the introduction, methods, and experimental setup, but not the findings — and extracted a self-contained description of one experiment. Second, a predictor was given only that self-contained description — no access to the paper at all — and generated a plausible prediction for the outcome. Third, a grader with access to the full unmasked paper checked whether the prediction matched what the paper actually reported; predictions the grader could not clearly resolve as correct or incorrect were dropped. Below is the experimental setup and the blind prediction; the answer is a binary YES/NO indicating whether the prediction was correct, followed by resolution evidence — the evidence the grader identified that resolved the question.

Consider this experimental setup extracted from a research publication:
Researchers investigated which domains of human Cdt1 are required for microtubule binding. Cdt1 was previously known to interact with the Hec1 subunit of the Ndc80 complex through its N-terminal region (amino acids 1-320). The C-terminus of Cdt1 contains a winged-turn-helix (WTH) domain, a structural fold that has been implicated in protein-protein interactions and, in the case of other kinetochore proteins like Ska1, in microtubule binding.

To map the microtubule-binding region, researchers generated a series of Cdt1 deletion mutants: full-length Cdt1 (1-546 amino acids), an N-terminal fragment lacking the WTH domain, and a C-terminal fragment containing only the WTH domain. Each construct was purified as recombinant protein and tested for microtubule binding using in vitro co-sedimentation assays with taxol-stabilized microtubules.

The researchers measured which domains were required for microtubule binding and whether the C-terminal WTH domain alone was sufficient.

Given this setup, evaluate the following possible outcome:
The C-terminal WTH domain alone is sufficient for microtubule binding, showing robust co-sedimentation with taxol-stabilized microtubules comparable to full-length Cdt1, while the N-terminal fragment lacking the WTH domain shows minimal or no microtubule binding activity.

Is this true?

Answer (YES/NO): NO